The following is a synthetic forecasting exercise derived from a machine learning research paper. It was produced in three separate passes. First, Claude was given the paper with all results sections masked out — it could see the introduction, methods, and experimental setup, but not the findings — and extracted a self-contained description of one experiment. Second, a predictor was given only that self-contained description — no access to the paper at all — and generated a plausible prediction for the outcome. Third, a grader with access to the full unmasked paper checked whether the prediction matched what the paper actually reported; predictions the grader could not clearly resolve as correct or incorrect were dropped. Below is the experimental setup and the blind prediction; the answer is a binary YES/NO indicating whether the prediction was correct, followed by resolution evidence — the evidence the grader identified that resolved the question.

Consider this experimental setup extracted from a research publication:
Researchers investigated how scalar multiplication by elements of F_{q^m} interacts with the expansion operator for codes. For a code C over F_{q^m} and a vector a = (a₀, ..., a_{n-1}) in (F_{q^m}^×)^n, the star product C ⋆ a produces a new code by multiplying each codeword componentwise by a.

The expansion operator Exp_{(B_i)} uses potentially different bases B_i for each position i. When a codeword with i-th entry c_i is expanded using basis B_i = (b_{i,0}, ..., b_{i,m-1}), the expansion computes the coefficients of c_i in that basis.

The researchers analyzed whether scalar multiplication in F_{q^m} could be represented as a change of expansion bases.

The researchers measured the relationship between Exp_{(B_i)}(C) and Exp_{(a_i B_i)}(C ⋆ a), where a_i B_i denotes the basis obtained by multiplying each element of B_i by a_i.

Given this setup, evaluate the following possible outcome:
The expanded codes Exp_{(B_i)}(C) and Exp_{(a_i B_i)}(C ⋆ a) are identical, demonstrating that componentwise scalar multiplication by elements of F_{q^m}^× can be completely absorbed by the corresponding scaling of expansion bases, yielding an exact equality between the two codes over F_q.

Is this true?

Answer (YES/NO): YES